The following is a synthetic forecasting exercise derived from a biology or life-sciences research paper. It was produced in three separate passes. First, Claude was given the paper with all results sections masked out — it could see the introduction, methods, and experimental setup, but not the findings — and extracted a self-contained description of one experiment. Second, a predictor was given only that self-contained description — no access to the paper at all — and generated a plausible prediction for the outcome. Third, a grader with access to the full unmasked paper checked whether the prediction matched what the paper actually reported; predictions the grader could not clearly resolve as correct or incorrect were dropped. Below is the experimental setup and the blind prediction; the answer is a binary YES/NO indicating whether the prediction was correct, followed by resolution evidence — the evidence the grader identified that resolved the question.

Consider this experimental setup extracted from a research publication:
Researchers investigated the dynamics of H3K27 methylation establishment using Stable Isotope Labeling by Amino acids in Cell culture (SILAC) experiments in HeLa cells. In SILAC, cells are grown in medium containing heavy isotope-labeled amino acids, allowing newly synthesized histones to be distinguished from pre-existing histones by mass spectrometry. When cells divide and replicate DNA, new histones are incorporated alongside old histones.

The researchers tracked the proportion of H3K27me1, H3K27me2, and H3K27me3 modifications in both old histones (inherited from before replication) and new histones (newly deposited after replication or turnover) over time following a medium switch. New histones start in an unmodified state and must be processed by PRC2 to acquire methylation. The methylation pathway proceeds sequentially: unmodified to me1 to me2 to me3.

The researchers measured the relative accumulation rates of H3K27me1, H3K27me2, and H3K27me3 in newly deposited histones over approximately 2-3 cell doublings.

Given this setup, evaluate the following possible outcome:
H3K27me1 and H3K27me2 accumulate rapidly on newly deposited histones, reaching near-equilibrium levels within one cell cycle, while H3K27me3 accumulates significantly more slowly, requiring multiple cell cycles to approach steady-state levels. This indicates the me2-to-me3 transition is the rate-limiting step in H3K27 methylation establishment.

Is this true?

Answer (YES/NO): YES